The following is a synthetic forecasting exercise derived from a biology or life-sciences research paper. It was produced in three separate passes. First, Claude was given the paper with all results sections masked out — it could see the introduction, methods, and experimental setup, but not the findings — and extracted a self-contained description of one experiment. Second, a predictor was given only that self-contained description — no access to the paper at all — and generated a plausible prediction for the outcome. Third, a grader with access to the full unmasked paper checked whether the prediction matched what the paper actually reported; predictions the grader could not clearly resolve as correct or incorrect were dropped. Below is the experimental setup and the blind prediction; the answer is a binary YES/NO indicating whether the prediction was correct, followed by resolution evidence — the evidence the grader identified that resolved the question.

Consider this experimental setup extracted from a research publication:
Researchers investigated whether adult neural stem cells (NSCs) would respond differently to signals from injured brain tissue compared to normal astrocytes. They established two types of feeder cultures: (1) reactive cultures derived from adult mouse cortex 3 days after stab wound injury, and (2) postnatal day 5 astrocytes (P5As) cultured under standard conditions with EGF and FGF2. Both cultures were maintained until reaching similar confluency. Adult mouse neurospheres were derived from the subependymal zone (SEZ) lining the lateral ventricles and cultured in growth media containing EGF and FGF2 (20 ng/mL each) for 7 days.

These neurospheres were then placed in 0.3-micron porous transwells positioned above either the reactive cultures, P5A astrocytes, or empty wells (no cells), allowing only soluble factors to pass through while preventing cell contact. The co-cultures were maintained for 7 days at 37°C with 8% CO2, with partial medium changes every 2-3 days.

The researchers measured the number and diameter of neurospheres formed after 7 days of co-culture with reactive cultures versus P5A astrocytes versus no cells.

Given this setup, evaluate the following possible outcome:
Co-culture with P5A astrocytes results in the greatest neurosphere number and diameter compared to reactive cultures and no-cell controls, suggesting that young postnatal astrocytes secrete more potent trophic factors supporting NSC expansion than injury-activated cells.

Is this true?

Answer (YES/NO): NO